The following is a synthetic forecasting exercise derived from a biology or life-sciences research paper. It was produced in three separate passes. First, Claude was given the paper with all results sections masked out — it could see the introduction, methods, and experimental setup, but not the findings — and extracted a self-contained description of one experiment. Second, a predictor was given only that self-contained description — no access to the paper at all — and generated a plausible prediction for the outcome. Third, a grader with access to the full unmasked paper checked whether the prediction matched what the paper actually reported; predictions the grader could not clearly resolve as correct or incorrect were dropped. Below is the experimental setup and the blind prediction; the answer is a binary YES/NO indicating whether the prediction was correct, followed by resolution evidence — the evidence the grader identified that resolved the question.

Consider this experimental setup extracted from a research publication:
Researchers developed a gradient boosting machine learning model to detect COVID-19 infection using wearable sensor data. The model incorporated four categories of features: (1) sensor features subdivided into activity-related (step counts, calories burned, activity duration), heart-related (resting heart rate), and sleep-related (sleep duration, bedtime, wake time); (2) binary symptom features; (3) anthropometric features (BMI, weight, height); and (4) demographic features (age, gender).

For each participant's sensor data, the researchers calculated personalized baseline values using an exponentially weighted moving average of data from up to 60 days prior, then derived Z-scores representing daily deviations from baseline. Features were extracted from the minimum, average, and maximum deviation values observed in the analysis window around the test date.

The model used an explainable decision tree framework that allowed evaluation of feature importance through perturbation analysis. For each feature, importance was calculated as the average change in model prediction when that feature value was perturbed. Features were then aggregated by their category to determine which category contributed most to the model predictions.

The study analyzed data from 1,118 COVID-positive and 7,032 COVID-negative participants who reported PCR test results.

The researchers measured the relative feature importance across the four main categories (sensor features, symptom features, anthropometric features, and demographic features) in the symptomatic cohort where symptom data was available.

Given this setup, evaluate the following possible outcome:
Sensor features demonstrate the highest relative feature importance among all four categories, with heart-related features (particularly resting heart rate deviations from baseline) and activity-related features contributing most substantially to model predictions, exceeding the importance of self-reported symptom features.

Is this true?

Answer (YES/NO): NO